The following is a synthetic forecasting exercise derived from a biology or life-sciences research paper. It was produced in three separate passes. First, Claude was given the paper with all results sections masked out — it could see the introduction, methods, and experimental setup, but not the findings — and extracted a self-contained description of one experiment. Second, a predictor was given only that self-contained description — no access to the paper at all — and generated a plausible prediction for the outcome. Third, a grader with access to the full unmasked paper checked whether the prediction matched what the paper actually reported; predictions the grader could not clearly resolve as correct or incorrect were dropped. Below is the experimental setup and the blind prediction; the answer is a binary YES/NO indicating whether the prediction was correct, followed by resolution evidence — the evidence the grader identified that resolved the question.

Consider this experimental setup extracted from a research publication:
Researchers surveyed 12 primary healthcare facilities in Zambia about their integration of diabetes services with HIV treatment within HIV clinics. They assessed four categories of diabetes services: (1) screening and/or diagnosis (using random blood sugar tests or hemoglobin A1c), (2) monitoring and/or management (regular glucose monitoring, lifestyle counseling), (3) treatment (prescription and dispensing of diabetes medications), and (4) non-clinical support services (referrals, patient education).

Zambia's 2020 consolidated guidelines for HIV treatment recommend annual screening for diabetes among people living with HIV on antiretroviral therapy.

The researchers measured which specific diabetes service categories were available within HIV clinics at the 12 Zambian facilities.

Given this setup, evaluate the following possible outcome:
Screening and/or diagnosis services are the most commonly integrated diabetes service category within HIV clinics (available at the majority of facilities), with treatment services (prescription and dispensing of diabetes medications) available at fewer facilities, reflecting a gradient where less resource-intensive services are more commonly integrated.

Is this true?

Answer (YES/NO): NO